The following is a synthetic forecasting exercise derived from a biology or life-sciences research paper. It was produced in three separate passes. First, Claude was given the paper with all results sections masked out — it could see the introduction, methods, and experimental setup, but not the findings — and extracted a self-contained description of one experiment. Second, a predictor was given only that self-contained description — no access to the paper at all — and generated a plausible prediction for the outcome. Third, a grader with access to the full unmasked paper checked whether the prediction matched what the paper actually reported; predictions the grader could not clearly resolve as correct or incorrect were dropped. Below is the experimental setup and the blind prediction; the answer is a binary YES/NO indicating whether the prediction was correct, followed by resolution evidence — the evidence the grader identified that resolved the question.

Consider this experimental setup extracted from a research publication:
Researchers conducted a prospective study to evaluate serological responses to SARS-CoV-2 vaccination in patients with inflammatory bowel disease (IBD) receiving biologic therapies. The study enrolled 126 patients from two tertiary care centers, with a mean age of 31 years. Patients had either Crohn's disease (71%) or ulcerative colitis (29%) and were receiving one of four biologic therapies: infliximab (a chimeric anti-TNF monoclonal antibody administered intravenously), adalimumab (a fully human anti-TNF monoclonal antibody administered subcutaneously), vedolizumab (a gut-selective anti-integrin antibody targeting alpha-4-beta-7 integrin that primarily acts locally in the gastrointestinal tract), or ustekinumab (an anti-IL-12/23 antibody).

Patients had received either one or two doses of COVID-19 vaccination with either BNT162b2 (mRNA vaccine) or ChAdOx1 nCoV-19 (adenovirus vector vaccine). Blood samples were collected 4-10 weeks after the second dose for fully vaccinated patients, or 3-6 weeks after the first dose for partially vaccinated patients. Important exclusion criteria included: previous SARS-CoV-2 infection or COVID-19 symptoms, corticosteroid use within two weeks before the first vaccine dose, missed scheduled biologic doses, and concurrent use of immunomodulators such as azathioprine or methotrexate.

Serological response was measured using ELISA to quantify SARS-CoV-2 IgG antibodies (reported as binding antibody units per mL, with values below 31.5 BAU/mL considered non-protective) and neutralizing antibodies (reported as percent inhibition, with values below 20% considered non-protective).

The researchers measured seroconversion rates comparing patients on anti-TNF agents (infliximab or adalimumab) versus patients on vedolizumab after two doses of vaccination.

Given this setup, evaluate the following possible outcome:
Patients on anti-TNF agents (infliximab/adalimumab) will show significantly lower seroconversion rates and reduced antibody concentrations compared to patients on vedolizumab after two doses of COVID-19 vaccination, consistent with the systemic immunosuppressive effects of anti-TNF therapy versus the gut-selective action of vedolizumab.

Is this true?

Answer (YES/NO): NO